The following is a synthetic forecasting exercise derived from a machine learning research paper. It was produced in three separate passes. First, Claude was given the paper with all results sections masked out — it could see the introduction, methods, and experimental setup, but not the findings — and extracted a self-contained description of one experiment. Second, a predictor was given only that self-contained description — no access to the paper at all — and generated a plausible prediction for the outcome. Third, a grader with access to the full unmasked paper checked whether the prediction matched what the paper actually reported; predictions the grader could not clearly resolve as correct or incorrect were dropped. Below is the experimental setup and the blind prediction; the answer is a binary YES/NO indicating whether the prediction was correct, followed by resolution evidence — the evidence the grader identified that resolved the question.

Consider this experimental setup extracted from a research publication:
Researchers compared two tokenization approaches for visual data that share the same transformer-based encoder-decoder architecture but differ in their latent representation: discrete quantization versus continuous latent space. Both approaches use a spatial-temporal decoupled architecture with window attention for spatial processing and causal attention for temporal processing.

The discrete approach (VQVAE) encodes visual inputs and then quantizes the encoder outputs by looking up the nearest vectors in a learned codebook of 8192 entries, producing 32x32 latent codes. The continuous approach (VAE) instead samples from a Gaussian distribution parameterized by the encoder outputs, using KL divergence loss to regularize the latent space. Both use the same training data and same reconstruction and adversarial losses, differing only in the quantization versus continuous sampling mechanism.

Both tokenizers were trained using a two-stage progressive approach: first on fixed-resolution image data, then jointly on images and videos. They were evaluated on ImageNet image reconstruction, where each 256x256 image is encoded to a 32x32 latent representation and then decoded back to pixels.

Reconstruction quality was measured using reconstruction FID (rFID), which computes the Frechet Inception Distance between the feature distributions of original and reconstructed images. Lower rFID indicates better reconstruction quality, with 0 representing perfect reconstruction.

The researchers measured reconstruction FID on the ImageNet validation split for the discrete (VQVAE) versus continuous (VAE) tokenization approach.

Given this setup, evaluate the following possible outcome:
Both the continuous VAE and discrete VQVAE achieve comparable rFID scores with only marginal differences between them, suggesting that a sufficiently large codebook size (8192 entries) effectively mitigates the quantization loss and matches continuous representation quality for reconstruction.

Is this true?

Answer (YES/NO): NO